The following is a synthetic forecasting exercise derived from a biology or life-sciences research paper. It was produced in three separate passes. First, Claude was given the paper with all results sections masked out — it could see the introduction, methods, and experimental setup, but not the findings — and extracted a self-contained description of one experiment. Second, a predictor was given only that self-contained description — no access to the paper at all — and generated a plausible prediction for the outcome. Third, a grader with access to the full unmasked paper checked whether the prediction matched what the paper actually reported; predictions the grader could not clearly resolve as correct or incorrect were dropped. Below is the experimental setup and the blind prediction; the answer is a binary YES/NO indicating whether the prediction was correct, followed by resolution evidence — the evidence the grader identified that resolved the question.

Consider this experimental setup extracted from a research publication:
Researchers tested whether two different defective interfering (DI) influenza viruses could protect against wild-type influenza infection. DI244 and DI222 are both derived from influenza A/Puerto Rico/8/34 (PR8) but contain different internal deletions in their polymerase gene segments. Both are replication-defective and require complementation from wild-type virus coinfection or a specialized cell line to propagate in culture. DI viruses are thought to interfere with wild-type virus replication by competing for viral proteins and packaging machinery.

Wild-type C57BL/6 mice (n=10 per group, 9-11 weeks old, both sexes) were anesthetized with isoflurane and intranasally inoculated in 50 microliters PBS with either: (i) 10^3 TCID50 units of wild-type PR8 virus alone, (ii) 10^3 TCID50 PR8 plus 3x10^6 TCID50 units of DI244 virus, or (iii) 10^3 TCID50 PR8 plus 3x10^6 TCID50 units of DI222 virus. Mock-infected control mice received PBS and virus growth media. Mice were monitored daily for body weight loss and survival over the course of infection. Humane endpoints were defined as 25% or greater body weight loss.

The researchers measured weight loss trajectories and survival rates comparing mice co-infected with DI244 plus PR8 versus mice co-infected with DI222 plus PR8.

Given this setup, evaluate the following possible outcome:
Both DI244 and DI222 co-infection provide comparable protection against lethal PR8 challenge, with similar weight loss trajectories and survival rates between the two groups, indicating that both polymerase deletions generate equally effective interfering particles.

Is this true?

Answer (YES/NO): NO